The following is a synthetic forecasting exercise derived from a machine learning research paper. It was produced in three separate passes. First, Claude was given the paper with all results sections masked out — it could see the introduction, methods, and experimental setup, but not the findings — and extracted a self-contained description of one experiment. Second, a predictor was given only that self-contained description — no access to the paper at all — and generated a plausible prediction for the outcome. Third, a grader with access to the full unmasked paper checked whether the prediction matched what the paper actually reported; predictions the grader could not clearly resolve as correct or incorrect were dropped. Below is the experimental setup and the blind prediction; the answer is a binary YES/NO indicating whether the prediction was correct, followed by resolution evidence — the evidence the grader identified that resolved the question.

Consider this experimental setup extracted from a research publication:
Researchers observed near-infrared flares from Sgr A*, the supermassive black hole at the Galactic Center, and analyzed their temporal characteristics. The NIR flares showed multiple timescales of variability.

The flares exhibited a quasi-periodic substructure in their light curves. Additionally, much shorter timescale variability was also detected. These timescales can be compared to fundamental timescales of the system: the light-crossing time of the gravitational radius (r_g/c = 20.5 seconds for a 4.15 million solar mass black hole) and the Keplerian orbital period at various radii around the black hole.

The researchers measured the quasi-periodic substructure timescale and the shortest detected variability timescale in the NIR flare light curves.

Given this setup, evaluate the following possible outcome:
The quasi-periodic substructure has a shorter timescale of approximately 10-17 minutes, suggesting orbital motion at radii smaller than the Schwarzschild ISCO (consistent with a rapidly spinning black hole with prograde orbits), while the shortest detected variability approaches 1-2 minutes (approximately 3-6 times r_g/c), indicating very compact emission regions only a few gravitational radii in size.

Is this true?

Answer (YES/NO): NO